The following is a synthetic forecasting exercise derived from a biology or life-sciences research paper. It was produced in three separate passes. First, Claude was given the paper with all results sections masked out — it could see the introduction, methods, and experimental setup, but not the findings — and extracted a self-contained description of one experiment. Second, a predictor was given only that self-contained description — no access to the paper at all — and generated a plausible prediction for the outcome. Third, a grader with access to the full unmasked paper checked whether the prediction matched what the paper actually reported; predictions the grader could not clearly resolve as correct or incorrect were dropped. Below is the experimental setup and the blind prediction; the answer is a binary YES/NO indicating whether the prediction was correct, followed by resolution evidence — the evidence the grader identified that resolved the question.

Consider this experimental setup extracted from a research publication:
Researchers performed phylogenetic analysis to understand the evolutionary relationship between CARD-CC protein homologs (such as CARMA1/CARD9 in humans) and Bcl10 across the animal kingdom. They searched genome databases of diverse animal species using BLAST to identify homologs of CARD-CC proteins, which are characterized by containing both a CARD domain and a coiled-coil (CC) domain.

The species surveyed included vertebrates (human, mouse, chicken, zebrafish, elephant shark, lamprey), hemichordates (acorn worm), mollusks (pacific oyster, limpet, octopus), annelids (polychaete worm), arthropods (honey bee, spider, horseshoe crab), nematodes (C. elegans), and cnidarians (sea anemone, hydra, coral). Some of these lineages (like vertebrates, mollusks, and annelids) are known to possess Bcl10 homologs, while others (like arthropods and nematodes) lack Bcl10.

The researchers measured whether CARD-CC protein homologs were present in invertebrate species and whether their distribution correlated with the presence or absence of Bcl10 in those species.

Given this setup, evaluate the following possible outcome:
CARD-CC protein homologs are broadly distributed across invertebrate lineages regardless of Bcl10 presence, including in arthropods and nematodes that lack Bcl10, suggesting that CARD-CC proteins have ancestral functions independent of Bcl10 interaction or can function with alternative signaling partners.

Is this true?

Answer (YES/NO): NO